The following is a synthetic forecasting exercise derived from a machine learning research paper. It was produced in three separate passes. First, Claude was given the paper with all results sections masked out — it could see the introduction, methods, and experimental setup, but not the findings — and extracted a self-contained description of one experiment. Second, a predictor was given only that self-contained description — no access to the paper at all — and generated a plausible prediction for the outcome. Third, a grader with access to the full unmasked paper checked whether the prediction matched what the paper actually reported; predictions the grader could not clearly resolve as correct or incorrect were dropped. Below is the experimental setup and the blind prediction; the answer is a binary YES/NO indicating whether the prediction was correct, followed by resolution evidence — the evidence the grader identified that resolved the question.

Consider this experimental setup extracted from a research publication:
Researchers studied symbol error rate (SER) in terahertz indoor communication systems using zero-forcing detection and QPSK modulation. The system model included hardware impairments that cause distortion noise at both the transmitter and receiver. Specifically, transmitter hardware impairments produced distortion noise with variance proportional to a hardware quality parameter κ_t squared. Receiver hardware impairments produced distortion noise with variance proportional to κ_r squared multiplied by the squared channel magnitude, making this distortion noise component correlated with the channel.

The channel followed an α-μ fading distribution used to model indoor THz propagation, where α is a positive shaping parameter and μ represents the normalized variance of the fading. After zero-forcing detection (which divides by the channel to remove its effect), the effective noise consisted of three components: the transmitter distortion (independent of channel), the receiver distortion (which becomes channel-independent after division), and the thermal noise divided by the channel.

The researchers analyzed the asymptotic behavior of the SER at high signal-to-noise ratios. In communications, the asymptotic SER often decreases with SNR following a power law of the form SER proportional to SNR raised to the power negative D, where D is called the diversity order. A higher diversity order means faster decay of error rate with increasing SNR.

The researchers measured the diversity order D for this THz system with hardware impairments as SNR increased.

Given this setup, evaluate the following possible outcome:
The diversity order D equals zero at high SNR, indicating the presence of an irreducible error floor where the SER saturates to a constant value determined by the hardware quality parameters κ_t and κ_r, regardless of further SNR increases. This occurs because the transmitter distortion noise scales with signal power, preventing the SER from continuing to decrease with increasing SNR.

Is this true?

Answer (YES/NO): NO